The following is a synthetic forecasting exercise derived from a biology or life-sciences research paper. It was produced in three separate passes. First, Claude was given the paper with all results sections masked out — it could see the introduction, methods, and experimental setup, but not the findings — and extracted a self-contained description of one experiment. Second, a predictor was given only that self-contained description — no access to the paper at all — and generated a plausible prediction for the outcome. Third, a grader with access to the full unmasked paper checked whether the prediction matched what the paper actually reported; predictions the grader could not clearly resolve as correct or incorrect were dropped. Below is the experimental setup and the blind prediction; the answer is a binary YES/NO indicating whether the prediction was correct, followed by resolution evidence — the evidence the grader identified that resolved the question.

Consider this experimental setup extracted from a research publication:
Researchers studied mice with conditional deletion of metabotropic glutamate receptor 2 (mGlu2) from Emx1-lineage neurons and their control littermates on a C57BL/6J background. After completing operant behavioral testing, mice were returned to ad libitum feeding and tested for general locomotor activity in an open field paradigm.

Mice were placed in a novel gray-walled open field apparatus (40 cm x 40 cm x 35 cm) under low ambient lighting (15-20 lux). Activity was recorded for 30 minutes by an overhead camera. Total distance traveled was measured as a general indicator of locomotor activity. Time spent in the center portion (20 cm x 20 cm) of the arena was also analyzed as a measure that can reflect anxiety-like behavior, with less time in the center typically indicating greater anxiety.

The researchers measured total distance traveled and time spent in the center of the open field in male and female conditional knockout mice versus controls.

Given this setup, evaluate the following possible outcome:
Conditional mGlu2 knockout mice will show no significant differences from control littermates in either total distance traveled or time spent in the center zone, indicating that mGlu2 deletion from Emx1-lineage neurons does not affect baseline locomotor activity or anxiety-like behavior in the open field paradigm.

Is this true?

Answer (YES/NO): YES